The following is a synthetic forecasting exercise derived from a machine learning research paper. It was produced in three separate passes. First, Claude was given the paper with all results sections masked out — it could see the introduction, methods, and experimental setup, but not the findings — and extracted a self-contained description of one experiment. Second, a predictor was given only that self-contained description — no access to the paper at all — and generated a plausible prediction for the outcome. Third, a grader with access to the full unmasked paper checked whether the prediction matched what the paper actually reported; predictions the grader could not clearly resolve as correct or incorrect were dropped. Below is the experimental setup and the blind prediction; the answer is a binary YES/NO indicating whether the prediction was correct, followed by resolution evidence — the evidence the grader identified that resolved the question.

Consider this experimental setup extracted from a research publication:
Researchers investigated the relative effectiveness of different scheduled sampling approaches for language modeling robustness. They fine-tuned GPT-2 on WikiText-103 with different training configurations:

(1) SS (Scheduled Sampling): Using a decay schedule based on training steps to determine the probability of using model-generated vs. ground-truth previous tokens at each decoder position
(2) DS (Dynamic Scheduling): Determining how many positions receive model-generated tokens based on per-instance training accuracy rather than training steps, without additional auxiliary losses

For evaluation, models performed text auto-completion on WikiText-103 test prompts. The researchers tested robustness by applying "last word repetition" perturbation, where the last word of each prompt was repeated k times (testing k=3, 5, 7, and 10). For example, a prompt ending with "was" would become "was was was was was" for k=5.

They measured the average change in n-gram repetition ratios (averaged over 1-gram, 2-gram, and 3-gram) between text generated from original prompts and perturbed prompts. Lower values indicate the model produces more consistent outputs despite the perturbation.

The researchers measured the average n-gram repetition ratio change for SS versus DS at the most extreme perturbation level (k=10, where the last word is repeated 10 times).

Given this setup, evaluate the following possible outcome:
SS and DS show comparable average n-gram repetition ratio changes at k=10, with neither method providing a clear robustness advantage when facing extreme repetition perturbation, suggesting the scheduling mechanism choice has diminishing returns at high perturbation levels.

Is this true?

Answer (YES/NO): NO